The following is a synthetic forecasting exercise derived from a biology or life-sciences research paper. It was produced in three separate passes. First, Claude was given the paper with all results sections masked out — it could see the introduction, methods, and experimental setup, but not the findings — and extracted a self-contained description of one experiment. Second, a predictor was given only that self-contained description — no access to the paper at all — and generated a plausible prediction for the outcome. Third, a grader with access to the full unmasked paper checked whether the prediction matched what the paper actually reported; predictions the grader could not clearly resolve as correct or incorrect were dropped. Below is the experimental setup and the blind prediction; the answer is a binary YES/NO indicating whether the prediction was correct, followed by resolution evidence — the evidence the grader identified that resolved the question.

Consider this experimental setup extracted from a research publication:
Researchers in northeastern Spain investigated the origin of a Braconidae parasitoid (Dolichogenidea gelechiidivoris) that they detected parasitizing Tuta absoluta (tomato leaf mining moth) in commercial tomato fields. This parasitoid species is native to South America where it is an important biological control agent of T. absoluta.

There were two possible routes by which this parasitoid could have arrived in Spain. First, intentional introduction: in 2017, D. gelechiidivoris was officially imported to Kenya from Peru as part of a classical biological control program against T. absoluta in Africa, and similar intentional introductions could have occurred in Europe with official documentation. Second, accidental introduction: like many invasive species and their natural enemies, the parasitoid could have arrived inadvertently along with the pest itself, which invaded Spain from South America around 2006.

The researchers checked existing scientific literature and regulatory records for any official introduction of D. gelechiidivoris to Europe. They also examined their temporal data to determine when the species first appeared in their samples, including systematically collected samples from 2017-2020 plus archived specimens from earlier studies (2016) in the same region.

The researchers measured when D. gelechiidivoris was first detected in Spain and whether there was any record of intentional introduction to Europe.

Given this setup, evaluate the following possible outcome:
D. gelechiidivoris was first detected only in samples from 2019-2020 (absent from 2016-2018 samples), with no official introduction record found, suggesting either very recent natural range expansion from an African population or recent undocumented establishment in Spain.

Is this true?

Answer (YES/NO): NO